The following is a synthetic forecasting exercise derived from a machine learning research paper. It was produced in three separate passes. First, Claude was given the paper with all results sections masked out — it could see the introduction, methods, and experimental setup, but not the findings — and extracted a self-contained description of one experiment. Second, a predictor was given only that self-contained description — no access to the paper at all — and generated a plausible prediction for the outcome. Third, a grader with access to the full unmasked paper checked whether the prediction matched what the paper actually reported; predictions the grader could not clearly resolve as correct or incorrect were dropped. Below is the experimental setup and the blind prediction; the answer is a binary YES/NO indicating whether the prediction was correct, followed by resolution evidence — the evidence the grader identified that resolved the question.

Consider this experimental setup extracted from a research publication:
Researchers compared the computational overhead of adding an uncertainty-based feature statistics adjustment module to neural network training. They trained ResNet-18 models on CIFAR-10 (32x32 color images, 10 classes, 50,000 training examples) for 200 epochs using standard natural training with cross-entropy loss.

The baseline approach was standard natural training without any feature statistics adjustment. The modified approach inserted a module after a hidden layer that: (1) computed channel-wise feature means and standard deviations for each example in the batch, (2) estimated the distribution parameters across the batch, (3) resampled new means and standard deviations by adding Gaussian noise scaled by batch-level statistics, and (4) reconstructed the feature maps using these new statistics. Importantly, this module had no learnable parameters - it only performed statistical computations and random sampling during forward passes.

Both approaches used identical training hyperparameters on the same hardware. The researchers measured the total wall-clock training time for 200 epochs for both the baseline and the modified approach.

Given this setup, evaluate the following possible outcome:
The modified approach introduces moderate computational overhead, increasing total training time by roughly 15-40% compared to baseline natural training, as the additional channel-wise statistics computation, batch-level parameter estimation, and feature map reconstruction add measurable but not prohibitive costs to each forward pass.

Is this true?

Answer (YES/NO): NO